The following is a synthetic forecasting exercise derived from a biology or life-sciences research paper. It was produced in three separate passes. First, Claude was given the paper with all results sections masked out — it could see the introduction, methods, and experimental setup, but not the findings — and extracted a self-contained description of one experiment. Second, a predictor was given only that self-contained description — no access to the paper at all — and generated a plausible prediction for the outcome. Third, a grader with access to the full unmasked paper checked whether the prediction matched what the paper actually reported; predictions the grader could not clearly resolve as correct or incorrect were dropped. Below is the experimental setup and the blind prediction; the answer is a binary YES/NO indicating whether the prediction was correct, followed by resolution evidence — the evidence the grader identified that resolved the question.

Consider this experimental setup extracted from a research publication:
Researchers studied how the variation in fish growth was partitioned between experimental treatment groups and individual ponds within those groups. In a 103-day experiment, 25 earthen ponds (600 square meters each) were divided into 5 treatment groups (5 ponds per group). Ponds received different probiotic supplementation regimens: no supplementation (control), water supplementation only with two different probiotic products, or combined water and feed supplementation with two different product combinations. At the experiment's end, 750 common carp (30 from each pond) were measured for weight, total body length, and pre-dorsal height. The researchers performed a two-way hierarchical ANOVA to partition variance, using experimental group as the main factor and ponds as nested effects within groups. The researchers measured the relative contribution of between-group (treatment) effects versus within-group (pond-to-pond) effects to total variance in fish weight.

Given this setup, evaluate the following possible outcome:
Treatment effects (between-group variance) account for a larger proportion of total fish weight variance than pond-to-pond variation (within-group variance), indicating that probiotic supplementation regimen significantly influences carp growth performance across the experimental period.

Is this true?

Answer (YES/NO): NO